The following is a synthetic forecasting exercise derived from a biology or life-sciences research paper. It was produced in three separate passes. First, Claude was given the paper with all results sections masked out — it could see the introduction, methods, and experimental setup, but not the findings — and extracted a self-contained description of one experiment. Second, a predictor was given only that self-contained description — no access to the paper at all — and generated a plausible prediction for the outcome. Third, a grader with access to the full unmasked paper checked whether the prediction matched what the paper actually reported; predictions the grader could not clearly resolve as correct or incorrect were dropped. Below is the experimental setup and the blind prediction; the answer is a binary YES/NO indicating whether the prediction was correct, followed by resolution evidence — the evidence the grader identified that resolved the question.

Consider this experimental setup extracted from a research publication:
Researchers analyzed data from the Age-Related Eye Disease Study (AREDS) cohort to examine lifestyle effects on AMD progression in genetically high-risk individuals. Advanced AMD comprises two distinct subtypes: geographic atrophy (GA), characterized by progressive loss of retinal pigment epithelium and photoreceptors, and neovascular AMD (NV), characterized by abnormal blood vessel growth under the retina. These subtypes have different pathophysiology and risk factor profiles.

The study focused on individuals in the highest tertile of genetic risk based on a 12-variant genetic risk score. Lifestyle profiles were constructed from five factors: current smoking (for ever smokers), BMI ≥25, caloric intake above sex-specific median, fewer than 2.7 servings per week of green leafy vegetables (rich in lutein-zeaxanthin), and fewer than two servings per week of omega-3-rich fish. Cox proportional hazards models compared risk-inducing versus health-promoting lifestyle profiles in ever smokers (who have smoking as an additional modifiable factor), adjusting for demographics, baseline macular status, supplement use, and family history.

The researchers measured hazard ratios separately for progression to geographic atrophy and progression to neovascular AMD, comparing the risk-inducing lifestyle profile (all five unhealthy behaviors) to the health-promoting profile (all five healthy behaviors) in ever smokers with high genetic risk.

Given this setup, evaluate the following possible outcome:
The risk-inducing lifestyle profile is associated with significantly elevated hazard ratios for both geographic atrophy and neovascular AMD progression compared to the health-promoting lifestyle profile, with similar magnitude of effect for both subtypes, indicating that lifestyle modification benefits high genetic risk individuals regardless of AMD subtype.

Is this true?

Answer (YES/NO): NO